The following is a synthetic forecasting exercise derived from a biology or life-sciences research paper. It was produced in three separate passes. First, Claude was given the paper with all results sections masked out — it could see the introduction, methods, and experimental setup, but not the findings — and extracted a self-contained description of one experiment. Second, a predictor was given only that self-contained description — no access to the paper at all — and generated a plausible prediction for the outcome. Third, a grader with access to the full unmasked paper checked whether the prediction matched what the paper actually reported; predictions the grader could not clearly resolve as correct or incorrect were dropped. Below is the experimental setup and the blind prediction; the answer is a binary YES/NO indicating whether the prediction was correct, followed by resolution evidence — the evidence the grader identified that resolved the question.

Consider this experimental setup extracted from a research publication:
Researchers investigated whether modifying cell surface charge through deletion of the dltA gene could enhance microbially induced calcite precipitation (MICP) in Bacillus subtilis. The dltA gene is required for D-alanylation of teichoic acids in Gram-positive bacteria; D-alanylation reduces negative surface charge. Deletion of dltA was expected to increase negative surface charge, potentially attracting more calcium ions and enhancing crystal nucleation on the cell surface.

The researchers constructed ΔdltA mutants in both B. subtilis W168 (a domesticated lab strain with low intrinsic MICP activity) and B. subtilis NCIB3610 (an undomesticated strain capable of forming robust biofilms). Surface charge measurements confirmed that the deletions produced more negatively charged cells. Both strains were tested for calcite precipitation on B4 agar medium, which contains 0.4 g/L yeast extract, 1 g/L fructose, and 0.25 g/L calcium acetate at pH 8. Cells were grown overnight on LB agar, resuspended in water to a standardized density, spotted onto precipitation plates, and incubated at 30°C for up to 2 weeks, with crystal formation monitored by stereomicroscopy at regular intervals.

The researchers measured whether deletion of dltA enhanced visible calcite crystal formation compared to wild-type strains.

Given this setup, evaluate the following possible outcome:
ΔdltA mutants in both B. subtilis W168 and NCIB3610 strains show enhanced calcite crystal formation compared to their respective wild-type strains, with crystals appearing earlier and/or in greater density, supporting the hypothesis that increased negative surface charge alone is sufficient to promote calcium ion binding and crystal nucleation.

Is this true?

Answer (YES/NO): NO